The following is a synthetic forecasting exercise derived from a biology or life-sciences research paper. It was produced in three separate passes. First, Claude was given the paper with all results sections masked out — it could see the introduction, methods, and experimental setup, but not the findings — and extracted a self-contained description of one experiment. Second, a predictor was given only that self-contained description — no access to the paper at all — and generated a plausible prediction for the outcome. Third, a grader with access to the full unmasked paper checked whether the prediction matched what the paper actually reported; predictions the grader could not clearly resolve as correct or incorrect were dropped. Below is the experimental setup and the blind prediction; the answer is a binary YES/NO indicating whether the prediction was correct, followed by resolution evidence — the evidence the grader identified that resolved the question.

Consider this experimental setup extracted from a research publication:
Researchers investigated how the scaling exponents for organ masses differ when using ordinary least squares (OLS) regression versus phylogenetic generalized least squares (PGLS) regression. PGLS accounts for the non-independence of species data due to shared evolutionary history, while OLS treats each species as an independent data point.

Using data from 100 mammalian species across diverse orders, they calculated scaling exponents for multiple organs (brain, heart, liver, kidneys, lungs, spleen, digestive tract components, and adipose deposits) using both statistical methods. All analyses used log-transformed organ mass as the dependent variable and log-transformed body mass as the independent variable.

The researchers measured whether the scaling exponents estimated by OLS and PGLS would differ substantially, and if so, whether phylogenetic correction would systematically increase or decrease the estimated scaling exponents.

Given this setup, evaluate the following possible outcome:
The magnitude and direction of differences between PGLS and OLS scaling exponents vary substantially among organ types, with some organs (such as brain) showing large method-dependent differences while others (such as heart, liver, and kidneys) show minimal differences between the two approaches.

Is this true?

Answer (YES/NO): YES